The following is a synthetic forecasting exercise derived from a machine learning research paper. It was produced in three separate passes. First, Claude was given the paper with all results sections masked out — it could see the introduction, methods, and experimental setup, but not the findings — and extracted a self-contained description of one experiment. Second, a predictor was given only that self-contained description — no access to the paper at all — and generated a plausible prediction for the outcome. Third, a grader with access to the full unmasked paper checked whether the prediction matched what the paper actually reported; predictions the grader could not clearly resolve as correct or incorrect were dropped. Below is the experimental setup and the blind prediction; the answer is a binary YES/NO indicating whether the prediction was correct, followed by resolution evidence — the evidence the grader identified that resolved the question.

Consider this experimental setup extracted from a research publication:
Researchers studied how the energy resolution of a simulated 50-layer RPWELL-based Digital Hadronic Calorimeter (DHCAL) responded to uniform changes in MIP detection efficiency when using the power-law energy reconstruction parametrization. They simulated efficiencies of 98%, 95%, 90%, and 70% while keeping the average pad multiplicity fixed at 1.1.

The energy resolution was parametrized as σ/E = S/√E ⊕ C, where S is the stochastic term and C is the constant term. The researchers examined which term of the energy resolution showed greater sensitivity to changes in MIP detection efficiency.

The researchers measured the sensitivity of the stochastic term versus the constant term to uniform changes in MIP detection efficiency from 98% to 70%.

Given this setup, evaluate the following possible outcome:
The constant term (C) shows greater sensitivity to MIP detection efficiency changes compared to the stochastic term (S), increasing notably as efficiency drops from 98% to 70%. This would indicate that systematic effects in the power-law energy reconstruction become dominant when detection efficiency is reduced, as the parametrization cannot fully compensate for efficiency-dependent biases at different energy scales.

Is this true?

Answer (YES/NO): YES